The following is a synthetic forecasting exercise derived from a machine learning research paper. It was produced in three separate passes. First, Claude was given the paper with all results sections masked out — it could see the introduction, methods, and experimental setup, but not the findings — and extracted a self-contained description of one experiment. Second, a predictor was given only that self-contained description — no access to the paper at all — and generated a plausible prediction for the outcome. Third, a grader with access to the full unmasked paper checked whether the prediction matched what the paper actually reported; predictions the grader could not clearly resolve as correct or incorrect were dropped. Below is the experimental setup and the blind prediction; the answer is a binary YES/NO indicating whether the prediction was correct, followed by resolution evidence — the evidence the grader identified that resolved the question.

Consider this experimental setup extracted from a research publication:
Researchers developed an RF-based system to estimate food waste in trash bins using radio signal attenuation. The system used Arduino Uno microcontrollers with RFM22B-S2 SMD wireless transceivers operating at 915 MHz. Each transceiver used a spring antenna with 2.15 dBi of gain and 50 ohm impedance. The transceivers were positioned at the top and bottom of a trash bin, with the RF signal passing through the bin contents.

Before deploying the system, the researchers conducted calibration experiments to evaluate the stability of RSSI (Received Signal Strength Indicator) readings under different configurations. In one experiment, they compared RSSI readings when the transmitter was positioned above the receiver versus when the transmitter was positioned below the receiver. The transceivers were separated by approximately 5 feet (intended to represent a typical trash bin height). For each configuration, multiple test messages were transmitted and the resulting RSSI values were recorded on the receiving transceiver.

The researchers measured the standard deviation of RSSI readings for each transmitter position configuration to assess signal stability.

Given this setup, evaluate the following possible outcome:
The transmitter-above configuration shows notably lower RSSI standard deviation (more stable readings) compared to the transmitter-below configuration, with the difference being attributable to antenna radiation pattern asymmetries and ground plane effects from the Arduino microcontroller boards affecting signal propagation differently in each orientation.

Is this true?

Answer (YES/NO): NO